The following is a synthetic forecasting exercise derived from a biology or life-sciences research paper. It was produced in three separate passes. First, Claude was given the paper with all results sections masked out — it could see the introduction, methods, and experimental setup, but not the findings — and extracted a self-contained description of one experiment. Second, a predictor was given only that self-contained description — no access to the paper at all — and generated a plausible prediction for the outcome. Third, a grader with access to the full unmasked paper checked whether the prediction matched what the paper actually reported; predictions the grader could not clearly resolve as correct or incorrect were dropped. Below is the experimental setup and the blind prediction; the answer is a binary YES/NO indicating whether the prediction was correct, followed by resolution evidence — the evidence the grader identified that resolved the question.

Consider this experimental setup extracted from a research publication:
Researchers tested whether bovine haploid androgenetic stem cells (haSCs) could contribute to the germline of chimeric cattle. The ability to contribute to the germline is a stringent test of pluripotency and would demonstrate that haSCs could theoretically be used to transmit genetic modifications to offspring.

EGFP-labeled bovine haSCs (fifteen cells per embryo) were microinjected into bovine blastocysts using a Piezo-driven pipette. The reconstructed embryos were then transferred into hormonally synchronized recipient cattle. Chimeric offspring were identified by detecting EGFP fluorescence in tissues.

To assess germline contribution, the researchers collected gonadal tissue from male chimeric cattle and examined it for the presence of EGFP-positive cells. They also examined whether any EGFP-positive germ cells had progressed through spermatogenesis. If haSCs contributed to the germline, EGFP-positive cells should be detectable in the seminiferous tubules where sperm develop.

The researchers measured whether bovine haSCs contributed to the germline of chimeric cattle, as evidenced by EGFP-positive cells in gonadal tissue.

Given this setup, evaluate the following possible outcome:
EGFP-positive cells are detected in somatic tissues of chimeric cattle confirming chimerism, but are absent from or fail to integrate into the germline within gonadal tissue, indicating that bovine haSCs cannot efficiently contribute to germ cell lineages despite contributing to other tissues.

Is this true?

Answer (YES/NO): NO